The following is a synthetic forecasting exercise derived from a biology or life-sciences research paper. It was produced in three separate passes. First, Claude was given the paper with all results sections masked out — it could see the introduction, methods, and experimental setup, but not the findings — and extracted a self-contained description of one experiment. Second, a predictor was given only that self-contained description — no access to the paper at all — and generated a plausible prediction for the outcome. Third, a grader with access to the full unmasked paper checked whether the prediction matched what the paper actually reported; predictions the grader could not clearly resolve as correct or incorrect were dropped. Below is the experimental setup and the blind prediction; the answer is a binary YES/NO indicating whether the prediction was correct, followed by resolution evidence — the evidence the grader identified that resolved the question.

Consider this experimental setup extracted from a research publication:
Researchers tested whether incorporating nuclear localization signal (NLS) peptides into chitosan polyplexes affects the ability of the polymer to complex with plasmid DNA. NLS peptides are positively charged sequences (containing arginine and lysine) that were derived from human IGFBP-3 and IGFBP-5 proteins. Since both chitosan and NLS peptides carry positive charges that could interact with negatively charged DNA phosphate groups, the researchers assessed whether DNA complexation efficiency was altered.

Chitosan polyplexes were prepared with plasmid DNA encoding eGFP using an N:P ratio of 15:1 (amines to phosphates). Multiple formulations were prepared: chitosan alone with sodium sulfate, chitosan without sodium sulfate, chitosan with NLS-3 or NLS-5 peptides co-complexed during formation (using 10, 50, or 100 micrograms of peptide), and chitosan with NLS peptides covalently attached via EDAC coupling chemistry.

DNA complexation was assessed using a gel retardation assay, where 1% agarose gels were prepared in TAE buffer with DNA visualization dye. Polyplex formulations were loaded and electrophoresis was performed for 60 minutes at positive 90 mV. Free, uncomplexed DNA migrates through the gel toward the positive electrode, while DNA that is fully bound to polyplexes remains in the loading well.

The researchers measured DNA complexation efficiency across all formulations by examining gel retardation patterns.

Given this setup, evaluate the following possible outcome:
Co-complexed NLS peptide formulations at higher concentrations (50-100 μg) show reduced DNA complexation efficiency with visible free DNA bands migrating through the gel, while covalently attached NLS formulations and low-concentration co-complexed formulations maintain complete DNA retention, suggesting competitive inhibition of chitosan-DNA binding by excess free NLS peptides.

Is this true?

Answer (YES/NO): NO